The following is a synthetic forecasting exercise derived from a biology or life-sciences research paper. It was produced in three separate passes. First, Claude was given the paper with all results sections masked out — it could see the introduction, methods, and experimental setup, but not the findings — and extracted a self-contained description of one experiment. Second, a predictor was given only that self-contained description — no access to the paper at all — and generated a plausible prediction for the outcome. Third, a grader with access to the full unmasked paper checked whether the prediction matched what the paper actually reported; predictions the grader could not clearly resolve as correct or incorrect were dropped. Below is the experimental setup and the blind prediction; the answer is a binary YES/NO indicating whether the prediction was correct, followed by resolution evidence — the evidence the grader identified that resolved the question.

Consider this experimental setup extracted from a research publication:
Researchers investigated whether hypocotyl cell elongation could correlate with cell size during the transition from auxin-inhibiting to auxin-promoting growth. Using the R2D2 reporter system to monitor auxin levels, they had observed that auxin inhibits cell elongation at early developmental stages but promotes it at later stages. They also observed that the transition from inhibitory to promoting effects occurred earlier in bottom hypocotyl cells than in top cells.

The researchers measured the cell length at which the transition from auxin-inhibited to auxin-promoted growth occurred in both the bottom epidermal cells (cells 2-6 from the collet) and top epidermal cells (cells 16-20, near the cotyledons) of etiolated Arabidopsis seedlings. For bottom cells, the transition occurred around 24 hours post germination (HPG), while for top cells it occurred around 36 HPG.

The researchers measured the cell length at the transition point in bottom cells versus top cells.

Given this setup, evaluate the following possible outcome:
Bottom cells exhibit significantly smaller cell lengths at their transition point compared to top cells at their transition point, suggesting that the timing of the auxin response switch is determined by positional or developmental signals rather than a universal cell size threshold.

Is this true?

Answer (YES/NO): NO